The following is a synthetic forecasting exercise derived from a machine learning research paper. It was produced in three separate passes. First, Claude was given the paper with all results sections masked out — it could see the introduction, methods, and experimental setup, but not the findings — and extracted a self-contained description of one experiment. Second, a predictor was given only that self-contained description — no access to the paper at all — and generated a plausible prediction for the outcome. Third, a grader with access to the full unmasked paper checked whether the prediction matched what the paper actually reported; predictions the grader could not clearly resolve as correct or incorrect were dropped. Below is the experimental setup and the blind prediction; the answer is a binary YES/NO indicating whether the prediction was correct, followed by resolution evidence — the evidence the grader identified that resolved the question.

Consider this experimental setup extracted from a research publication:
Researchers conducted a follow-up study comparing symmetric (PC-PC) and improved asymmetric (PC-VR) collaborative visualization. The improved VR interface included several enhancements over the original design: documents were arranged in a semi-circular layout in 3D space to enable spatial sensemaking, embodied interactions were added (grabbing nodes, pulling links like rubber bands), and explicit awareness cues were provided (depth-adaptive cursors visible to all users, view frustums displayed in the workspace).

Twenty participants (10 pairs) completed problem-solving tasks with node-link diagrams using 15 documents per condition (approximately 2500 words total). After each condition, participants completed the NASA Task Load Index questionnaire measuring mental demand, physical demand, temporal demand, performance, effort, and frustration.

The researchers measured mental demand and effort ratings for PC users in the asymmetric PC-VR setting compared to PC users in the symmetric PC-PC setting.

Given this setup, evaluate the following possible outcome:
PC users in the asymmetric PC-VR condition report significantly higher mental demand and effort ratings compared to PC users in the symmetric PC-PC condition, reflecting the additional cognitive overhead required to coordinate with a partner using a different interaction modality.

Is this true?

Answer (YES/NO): NO